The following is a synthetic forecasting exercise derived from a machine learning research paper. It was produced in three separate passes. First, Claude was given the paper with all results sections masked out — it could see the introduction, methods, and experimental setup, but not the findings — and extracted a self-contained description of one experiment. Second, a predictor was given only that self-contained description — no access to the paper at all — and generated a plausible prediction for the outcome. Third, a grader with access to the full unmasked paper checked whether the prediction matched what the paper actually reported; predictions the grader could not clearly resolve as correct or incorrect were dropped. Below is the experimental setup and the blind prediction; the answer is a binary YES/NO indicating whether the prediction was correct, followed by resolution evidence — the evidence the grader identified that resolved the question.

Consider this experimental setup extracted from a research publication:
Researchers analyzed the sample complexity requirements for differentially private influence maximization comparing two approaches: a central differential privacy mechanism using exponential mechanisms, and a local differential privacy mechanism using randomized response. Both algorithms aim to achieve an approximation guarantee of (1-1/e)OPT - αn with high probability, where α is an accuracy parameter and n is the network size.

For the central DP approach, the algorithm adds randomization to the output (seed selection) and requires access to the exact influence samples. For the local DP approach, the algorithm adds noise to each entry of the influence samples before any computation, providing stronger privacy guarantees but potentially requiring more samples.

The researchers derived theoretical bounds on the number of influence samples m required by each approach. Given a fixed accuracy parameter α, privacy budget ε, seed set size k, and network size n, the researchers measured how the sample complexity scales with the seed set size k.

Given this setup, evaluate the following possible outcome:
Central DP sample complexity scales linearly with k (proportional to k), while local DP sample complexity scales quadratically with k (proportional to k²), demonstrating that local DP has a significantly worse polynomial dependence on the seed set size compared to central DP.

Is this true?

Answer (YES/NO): NO